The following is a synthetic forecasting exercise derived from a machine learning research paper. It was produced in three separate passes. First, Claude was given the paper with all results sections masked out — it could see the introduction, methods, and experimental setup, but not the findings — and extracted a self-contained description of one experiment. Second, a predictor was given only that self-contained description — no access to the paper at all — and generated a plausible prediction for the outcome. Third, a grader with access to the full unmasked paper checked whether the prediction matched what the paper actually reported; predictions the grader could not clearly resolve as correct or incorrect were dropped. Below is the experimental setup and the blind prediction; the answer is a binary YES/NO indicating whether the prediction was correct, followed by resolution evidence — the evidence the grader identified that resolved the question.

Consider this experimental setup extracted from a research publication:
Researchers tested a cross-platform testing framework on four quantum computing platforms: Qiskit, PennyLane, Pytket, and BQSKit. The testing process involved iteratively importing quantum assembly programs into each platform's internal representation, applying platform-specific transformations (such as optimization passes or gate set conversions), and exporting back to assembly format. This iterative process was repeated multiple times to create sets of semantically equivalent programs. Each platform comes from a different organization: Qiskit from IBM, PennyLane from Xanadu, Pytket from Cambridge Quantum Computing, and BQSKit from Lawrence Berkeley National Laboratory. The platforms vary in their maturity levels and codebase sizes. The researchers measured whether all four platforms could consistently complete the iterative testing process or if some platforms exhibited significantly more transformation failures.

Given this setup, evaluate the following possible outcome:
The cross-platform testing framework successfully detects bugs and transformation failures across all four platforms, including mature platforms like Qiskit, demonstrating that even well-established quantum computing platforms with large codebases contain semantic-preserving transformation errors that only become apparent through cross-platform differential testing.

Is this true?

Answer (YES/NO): YES